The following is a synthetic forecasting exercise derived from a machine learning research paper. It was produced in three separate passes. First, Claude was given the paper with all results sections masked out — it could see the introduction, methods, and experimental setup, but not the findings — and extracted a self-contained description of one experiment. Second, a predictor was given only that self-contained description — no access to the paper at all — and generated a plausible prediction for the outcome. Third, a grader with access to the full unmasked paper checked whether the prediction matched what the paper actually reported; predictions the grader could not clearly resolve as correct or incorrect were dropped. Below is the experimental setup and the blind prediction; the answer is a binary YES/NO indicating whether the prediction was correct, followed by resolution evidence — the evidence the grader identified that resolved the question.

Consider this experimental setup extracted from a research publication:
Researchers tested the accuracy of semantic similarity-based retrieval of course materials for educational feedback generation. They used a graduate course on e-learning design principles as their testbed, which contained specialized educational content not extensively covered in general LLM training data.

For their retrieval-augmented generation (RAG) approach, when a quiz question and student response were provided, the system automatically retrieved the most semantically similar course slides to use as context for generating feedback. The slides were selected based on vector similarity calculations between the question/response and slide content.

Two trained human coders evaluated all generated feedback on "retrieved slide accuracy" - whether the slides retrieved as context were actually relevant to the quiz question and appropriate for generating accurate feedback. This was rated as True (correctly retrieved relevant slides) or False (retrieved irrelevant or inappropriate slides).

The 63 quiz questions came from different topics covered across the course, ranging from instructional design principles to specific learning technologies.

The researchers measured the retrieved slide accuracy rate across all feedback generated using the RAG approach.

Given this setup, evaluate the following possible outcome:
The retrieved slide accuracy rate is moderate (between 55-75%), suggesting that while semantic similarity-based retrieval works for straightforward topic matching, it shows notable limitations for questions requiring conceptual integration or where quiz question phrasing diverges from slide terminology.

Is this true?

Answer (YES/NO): NO